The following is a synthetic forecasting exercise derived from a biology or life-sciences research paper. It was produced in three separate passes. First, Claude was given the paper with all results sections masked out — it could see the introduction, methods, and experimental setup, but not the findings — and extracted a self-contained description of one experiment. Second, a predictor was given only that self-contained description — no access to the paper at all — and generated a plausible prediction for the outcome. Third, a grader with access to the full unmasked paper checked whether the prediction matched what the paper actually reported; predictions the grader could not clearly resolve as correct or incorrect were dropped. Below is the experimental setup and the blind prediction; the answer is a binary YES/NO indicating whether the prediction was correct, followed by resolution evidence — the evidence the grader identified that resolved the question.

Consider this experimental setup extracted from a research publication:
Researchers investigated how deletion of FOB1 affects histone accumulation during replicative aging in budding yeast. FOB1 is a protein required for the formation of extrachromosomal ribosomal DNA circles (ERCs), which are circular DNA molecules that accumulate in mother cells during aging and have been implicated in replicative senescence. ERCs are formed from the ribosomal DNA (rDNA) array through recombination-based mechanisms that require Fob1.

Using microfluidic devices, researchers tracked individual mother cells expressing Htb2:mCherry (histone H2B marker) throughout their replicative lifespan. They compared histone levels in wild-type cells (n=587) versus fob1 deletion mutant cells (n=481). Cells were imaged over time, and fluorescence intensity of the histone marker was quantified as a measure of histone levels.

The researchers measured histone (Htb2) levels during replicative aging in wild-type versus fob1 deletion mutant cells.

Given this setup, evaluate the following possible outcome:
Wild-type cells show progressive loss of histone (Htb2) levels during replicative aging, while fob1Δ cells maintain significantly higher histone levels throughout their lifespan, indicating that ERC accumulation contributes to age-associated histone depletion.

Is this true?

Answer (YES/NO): NO